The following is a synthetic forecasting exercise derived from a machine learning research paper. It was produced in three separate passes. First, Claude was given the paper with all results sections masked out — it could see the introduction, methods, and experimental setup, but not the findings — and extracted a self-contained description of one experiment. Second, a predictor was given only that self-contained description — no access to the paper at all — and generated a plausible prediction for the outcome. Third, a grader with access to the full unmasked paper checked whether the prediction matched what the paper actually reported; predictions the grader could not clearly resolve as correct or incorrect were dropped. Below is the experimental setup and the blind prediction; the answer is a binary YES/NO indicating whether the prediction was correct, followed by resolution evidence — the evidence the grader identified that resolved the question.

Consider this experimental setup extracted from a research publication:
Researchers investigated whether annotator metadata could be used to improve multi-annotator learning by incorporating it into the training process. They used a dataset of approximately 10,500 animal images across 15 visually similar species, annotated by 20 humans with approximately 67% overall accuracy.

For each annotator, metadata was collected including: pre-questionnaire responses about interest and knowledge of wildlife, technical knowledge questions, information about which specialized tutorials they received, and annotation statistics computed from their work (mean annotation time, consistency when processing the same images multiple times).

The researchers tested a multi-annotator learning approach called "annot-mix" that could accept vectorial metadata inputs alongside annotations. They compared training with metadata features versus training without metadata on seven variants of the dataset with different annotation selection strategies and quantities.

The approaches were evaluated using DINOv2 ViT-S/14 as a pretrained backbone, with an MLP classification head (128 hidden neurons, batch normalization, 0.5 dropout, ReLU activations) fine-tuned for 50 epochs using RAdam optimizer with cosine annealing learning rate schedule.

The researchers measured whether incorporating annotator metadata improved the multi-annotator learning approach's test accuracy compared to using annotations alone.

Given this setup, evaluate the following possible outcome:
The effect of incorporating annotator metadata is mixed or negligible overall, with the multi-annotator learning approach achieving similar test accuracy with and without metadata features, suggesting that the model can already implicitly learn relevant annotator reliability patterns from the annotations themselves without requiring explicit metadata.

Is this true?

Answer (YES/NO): NO